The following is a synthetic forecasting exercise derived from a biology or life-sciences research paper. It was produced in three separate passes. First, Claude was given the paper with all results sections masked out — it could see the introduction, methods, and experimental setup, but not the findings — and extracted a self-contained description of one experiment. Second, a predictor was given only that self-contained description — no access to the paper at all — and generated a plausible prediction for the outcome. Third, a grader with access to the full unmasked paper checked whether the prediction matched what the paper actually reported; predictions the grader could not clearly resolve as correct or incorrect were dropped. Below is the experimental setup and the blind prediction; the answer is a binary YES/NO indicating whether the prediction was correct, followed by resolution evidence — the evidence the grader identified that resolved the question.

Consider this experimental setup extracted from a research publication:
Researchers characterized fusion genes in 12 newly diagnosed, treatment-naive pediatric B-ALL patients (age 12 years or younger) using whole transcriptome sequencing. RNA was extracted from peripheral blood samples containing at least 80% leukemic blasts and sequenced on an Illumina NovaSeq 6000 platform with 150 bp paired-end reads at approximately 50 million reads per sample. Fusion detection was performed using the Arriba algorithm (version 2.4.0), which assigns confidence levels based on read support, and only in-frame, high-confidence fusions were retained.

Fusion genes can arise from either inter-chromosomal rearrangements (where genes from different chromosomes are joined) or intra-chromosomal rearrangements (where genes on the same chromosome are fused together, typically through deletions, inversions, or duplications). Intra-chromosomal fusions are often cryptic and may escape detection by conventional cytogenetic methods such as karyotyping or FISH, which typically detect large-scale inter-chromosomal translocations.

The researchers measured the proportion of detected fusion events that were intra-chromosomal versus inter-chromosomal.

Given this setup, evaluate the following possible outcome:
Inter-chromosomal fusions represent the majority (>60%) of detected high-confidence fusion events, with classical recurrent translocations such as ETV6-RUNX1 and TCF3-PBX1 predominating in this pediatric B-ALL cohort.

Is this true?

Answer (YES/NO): NO